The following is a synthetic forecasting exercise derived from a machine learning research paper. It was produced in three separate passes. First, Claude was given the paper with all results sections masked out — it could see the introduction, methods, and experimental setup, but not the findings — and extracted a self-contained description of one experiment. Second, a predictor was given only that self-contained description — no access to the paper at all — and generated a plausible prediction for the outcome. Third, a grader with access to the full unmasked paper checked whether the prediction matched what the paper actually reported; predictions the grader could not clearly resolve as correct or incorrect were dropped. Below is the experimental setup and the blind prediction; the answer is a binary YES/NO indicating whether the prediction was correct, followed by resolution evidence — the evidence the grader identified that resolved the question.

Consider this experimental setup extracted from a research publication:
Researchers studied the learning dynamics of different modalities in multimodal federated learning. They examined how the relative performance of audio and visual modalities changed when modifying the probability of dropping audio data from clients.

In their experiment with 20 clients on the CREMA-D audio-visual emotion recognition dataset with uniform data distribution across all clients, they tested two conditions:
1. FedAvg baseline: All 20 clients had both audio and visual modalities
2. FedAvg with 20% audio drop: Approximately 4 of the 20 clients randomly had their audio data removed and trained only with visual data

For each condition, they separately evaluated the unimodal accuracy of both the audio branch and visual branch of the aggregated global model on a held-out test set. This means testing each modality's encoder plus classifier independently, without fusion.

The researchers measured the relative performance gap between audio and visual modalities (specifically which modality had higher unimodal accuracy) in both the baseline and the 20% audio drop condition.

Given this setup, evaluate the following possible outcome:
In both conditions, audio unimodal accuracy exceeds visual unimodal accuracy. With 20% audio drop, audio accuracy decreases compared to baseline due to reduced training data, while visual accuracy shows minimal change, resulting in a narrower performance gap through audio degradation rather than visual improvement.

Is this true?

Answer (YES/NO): NO